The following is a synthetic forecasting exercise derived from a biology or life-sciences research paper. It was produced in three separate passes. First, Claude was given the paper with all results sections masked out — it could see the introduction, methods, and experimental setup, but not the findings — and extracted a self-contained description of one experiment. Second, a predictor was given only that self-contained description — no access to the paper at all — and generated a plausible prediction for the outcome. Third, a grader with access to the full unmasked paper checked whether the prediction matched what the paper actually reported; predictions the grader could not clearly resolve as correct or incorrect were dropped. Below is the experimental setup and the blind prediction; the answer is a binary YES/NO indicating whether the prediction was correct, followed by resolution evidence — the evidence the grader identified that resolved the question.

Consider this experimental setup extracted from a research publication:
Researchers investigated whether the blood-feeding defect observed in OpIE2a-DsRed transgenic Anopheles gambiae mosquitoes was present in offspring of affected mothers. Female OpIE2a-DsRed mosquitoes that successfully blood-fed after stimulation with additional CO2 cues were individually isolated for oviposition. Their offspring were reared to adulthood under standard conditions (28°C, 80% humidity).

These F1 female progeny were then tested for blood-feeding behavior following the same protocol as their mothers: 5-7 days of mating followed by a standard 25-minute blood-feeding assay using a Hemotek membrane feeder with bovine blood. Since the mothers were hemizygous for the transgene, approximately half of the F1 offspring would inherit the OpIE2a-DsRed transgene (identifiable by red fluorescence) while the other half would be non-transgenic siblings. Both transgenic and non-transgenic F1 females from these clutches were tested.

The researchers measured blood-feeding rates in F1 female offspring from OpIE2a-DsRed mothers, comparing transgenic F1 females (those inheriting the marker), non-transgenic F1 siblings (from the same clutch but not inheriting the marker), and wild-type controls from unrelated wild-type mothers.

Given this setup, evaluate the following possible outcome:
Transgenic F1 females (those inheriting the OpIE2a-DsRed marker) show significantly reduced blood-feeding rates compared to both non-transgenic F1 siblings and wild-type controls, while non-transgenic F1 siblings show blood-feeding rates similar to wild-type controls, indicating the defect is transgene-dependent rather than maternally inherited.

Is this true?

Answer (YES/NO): YES